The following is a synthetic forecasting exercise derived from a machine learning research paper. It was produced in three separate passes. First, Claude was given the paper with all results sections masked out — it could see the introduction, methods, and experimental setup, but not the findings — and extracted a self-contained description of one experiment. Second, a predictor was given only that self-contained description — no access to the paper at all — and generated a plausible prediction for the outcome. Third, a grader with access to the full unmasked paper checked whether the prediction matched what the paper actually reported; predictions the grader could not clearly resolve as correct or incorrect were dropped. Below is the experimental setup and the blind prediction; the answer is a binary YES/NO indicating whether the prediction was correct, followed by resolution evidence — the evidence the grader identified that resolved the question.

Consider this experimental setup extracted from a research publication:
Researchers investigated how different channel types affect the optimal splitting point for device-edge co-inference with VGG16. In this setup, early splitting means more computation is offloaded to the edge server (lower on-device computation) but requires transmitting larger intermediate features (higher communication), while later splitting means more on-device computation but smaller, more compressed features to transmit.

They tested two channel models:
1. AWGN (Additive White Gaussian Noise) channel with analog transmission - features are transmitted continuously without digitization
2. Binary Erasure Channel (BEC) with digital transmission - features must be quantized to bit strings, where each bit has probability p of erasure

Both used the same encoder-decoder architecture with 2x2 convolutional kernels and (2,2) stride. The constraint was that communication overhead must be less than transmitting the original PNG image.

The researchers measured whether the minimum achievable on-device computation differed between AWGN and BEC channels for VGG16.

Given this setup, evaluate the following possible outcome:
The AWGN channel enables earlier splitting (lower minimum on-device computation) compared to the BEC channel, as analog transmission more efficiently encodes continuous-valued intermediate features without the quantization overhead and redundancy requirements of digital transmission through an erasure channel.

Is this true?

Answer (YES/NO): NO